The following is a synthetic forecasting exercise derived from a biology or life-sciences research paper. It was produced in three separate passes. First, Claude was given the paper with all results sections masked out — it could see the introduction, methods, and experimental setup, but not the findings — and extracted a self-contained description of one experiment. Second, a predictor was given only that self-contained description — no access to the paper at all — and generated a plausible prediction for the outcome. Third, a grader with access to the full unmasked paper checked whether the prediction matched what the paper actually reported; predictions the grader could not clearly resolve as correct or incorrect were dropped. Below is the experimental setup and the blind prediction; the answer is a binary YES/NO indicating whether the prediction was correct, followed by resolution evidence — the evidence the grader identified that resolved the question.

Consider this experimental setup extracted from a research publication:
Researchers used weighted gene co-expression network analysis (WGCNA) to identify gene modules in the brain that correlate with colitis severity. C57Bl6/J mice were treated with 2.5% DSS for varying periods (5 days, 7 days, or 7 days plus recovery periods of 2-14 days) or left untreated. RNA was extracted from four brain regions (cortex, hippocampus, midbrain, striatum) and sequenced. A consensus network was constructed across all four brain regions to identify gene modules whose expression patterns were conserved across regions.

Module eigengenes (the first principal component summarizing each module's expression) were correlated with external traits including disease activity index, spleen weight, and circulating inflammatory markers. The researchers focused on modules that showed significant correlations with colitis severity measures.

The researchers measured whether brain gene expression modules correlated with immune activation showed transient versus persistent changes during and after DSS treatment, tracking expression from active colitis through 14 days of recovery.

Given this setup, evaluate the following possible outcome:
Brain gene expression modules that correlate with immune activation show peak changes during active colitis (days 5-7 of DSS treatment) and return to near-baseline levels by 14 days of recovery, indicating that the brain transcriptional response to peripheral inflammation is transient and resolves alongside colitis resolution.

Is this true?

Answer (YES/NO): YES